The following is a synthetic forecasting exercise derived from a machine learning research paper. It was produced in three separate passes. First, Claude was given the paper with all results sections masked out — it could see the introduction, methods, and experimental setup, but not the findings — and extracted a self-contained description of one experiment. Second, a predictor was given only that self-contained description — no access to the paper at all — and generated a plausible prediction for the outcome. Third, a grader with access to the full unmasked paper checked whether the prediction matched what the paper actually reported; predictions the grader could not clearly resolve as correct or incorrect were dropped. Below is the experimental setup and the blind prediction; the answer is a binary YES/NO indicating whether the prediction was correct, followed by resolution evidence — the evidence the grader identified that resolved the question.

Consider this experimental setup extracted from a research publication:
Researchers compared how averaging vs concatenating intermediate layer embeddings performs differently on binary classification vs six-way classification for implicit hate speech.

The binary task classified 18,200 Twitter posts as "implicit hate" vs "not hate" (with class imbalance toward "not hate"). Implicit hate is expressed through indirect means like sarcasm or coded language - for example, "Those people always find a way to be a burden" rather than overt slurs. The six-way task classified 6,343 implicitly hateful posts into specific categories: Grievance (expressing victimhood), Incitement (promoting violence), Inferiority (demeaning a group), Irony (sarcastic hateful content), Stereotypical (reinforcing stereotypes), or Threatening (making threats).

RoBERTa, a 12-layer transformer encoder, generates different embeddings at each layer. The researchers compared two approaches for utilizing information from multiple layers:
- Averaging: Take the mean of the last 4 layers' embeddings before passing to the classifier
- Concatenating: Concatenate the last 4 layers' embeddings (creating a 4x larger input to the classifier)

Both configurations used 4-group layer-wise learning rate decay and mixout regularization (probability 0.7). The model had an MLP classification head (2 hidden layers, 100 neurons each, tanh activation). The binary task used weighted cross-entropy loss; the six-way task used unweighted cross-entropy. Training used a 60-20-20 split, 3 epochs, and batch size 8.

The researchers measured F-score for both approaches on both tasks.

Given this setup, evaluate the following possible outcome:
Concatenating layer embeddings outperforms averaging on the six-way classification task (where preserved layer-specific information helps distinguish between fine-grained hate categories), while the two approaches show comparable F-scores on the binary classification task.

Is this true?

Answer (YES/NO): YES